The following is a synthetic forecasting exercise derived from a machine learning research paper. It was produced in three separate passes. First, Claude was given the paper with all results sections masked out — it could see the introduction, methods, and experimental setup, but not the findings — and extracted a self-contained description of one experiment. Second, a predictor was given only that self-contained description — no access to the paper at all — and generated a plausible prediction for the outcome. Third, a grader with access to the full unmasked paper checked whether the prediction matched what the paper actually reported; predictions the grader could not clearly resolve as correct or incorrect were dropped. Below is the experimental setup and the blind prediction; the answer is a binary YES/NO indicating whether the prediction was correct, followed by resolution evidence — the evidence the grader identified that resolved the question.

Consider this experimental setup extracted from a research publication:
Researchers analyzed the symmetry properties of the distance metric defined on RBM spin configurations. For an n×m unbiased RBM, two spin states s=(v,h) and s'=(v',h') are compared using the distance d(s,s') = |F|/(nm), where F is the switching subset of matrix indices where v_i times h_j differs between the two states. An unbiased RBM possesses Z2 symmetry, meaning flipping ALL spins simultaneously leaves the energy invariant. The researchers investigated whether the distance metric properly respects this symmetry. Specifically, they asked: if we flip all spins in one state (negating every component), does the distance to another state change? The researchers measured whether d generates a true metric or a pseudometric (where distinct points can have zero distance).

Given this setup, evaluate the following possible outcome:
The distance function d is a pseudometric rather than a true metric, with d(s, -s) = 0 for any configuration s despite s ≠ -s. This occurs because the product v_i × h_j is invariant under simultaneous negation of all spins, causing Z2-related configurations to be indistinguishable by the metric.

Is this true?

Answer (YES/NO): YES